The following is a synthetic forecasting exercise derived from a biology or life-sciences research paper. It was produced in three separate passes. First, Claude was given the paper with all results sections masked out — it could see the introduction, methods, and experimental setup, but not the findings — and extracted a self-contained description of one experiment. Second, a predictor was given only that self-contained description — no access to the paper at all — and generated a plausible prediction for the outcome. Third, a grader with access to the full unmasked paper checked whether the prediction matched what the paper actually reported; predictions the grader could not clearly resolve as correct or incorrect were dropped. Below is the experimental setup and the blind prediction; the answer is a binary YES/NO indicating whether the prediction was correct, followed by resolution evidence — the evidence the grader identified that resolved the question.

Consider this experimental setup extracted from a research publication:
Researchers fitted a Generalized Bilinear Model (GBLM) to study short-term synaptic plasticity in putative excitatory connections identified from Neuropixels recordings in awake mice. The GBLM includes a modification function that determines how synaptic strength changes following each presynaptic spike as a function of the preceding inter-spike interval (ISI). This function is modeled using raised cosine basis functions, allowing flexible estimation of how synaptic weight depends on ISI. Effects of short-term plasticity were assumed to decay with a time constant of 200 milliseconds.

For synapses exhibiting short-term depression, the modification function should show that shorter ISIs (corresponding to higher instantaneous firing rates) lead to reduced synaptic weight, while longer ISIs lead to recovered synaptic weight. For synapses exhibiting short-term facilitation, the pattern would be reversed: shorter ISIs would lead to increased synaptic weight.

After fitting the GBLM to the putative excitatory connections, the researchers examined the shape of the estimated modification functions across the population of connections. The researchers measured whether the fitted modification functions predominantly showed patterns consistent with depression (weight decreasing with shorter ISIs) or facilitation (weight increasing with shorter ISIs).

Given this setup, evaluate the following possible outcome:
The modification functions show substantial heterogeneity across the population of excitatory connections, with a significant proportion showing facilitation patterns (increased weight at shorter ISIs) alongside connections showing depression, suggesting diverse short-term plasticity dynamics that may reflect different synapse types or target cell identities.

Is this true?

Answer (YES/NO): YES